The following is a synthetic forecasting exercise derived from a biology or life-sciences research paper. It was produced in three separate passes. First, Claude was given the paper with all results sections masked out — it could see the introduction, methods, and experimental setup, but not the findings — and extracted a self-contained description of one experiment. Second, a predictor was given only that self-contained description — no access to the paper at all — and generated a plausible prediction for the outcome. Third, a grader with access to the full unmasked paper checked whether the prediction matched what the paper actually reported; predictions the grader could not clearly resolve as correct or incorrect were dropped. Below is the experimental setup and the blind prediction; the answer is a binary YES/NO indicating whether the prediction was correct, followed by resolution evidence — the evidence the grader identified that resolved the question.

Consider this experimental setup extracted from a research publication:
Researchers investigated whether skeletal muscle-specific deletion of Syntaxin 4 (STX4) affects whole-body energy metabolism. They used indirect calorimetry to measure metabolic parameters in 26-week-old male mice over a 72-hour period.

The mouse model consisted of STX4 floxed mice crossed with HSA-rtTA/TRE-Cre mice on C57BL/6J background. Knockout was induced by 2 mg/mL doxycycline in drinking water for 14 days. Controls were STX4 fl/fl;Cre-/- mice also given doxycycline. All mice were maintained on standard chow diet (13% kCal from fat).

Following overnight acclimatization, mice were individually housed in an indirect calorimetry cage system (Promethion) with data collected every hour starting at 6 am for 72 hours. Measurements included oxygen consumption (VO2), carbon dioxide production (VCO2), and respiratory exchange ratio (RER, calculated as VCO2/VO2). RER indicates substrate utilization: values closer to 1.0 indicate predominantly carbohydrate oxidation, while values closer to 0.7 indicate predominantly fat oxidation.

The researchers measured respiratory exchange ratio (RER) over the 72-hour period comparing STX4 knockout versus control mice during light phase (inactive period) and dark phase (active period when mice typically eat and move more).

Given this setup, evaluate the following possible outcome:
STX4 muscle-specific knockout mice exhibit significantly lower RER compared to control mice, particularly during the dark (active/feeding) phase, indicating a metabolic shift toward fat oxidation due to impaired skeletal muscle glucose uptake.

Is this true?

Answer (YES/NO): NO